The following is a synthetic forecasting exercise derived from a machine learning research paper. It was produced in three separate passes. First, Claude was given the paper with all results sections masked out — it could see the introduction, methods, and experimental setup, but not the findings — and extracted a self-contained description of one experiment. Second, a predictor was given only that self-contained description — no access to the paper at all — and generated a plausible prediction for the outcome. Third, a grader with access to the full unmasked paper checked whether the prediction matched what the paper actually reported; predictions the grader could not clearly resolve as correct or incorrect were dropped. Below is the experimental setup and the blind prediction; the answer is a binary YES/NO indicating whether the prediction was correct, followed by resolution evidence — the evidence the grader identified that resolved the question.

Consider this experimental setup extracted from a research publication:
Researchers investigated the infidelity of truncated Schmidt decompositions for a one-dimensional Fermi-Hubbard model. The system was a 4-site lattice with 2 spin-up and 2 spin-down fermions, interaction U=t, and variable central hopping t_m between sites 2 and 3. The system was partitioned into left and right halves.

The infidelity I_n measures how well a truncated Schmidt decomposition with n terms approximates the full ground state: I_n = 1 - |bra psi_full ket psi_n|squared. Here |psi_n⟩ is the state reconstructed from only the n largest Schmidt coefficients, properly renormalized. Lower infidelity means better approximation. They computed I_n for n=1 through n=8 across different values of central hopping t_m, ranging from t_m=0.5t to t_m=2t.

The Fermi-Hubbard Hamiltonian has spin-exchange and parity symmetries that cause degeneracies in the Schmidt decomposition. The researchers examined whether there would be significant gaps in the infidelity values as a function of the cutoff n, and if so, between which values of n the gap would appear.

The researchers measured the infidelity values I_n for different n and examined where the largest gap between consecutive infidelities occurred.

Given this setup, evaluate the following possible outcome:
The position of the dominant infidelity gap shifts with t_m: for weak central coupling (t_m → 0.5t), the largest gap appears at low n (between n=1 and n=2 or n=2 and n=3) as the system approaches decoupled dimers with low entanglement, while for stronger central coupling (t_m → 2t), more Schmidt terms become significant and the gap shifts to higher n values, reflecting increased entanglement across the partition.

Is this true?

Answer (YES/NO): NO